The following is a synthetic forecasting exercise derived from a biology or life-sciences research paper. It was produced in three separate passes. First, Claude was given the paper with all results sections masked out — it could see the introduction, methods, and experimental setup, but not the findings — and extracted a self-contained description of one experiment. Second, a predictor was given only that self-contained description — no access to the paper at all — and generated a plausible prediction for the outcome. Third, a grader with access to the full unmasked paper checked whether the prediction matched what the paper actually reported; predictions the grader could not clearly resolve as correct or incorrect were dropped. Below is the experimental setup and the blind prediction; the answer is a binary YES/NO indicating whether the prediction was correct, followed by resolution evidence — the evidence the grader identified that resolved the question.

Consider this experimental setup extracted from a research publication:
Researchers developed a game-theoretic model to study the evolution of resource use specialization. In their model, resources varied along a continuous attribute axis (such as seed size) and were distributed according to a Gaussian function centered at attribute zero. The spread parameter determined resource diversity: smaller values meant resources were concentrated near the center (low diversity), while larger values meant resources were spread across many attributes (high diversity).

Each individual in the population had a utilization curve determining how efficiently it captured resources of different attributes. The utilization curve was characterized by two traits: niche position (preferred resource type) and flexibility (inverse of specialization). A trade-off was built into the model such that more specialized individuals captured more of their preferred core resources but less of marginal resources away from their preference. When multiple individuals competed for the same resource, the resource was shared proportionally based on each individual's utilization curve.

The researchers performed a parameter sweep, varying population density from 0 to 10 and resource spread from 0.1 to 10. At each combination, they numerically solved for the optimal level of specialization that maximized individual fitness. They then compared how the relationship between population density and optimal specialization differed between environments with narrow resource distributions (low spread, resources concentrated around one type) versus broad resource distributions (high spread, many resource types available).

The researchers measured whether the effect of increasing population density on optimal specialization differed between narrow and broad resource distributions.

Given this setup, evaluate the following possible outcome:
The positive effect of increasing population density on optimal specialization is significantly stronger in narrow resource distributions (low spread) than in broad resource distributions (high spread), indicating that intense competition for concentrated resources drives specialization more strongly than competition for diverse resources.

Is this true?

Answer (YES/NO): YES